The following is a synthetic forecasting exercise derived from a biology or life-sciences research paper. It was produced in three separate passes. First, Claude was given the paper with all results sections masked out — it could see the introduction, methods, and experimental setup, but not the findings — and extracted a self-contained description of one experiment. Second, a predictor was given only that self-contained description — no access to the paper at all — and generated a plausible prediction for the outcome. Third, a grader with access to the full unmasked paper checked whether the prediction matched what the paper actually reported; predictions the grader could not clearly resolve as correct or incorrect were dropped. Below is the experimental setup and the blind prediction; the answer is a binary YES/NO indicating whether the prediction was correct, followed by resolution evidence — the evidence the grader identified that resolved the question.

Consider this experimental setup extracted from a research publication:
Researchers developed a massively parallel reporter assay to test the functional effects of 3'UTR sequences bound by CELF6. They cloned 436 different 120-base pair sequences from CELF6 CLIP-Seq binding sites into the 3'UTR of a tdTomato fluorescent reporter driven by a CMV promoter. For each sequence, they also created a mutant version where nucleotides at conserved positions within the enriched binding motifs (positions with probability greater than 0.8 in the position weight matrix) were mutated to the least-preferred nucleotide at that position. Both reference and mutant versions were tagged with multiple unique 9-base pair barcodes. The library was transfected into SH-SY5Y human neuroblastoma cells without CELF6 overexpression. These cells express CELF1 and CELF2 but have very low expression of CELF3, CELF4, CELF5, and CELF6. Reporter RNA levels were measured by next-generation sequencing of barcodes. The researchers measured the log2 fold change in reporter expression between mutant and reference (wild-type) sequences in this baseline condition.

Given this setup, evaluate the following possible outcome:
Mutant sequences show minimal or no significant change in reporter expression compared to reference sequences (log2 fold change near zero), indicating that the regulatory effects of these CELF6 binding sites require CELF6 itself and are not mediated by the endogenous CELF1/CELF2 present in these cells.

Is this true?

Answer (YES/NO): NO